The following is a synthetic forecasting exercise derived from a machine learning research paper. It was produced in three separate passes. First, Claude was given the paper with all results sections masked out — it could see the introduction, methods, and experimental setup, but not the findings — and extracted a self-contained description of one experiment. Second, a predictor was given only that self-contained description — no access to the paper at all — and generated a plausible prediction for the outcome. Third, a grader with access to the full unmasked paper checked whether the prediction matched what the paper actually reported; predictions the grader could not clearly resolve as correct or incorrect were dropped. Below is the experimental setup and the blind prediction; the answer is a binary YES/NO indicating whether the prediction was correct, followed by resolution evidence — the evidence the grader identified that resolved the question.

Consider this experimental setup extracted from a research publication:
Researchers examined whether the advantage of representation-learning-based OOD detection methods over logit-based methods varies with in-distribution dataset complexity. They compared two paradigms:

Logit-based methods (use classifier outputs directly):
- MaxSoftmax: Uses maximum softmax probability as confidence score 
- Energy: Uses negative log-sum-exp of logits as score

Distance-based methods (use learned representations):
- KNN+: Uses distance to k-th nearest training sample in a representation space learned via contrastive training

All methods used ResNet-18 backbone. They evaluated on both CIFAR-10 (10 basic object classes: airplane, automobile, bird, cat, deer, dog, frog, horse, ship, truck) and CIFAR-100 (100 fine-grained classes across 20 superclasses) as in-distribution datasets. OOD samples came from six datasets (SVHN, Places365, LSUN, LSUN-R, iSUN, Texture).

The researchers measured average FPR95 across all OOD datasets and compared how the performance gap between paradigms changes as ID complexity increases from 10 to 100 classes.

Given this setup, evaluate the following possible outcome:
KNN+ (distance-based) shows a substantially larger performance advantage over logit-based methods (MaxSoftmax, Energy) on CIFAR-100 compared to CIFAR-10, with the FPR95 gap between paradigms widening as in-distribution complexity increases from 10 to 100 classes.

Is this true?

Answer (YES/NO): NO